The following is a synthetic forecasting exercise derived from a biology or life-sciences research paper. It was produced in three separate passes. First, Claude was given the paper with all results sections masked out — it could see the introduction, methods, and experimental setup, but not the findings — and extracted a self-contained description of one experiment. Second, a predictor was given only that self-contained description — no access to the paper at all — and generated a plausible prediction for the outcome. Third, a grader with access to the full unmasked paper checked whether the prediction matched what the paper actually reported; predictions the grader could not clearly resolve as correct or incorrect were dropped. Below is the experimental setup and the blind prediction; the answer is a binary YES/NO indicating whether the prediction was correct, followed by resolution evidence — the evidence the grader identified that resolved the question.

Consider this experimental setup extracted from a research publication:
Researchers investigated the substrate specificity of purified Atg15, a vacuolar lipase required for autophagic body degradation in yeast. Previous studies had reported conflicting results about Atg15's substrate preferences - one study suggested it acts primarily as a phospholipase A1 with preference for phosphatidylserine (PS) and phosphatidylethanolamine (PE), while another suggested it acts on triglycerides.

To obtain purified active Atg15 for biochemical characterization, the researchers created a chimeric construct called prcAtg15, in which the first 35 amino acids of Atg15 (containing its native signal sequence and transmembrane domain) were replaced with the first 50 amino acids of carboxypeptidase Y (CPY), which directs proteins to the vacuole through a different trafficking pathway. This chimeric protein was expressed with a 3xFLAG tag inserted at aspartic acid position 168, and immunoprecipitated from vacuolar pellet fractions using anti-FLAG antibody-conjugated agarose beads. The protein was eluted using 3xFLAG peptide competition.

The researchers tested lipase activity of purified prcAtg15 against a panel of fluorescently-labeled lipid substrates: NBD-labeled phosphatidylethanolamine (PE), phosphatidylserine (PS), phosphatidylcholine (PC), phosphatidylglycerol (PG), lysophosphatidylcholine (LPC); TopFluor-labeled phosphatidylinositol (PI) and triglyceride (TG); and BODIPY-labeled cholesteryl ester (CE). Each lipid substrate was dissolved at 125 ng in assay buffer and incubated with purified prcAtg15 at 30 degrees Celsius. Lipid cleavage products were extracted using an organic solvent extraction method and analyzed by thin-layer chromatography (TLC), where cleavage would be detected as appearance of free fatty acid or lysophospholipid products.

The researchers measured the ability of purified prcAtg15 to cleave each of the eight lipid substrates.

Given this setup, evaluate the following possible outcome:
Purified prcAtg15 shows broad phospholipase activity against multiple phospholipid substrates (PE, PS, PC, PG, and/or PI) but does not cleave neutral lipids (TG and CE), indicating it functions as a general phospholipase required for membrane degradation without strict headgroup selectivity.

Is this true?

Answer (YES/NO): YES